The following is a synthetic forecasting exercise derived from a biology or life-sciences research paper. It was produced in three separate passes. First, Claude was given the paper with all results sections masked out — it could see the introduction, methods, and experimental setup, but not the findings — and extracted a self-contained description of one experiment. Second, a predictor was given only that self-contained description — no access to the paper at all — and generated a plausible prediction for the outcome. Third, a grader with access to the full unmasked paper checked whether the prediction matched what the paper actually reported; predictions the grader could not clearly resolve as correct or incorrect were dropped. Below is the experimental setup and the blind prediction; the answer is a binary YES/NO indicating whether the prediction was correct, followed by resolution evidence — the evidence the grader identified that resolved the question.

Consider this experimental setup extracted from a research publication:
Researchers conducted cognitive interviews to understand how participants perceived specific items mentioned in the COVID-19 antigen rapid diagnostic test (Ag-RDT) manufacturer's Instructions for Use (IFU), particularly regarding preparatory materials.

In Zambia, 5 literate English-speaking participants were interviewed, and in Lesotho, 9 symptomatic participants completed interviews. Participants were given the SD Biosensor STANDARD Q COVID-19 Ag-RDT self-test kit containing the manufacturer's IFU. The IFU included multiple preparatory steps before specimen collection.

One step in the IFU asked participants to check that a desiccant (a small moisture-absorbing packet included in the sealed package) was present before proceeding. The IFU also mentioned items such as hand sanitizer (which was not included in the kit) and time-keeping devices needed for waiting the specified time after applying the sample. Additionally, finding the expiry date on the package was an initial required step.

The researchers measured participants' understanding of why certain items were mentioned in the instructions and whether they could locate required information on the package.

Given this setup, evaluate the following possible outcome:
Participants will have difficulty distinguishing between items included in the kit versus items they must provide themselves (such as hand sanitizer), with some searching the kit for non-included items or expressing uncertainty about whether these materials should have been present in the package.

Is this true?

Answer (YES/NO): NO